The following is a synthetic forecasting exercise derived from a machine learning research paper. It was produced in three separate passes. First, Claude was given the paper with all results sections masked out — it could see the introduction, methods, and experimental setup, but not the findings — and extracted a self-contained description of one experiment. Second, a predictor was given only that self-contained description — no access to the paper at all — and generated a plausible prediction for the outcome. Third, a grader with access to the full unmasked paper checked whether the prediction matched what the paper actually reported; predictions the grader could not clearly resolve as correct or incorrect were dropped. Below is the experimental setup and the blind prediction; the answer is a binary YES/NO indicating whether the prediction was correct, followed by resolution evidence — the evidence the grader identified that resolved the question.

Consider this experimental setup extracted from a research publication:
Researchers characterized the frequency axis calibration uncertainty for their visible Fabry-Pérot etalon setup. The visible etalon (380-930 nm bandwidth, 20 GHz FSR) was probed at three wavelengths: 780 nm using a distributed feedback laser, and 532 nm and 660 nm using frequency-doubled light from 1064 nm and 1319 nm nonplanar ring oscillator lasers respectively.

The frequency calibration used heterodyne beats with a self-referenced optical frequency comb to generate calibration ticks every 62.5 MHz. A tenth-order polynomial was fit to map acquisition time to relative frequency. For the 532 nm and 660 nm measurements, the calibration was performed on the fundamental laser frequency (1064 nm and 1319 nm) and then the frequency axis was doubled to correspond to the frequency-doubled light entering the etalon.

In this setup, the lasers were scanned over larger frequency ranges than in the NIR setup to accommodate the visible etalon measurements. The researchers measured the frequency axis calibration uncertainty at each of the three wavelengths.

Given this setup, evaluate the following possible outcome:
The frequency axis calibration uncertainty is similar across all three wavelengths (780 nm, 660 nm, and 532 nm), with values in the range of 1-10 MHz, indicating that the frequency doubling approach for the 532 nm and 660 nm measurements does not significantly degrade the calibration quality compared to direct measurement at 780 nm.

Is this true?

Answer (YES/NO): NO